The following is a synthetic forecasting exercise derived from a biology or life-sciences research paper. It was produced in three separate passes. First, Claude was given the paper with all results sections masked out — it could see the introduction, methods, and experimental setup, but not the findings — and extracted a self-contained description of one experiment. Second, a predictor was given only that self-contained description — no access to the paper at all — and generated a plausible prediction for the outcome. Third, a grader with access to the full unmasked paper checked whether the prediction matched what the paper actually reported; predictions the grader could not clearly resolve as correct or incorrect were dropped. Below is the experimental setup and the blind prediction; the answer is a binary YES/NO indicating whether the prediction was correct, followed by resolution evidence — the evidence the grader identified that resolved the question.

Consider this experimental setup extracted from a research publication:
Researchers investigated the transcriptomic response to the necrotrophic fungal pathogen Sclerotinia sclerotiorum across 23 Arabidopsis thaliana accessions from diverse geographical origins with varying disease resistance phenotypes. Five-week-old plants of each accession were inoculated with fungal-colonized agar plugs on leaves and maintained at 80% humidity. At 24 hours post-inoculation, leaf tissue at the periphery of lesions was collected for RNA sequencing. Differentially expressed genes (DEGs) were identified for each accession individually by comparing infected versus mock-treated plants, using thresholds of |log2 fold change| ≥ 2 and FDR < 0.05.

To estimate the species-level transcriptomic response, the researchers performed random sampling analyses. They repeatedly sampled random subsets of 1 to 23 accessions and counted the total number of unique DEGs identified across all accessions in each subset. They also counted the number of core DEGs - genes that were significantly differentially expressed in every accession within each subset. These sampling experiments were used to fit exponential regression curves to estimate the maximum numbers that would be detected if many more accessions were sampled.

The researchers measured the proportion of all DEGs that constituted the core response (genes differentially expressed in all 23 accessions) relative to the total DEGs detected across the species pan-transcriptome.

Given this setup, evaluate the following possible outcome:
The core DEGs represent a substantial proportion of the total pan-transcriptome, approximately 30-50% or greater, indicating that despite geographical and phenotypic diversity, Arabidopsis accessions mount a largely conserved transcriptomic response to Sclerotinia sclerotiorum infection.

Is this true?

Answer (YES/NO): NO